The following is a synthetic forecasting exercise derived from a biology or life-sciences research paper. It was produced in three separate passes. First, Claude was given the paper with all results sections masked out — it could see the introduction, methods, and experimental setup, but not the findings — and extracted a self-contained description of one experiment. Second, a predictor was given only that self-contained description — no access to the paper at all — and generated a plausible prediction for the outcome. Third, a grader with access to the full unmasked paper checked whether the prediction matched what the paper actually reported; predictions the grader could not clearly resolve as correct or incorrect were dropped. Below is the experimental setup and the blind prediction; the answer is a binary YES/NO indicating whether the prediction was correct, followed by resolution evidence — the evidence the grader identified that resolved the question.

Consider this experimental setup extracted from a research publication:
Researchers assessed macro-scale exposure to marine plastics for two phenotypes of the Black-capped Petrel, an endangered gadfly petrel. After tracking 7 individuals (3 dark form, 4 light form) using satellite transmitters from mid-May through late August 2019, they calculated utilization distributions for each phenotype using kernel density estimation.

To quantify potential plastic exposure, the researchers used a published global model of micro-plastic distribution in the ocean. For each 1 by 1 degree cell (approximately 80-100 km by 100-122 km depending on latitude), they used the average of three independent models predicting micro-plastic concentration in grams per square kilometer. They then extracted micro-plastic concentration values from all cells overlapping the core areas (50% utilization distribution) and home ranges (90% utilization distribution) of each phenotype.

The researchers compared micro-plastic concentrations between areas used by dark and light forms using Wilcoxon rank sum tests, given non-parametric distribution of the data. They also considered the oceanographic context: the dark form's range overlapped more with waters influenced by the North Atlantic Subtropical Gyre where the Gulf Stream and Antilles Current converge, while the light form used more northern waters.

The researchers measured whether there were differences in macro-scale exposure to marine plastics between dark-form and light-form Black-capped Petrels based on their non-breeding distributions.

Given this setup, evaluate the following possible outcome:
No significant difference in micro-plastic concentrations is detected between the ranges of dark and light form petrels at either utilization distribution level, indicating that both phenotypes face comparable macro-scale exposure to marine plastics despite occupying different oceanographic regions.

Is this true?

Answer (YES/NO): NO